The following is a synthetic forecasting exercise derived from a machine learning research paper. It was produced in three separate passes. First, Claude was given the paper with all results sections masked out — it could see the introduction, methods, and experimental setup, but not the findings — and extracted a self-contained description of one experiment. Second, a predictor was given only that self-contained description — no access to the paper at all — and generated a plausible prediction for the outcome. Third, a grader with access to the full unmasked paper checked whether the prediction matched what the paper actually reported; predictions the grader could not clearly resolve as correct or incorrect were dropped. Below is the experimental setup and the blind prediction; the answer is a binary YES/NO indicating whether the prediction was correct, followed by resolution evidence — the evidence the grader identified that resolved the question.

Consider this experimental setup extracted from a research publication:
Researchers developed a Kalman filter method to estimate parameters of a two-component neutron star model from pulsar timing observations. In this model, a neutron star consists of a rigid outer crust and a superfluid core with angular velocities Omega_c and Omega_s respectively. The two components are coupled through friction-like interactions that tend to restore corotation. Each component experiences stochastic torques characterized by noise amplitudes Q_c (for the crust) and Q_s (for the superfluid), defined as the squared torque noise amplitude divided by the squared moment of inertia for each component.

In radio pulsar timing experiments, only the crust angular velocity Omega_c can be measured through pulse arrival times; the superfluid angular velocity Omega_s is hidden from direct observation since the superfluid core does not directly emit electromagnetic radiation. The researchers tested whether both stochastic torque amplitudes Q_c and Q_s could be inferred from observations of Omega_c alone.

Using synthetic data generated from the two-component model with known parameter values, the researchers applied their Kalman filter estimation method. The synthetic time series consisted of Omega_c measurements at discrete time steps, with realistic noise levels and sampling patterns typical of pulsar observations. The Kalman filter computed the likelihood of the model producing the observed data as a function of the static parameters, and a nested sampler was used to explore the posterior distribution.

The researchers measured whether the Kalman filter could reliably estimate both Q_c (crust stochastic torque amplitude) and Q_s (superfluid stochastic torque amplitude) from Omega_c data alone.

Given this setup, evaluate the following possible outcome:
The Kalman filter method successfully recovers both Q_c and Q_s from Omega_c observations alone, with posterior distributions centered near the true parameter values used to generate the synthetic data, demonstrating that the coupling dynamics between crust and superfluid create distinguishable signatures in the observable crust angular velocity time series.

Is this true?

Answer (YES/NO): NO